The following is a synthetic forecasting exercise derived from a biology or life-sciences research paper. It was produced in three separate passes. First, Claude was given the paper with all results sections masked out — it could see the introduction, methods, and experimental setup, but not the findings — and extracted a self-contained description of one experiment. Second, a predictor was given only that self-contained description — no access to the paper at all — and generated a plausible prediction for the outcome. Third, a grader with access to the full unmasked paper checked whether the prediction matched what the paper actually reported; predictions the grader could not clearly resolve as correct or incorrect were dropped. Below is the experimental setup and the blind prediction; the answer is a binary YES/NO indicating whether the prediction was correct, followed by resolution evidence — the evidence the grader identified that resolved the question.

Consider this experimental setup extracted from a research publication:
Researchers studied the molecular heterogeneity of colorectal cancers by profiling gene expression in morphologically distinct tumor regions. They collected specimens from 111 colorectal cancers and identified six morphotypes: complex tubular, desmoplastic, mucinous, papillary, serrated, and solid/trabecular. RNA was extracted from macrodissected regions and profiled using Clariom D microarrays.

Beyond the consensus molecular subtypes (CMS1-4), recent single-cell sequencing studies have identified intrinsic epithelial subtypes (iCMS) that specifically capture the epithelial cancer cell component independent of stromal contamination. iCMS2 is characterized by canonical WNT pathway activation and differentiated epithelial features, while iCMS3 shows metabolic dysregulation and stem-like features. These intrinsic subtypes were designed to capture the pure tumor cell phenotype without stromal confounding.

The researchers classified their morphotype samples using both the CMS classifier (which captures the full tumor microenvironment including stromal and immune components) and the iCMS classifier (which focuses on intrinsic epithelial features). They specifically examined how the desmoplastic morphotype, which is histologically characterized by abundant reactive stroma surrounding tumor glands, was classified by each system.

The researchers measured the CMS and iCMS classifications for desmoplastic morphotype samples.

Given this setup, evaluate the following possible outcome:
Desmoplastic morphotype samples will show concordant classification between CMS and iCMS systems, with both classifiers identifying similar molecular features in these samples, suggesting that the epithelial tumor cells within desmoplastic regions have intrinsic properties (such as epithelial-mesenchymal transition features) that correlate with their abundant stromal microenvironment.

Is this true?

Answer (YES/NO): NO